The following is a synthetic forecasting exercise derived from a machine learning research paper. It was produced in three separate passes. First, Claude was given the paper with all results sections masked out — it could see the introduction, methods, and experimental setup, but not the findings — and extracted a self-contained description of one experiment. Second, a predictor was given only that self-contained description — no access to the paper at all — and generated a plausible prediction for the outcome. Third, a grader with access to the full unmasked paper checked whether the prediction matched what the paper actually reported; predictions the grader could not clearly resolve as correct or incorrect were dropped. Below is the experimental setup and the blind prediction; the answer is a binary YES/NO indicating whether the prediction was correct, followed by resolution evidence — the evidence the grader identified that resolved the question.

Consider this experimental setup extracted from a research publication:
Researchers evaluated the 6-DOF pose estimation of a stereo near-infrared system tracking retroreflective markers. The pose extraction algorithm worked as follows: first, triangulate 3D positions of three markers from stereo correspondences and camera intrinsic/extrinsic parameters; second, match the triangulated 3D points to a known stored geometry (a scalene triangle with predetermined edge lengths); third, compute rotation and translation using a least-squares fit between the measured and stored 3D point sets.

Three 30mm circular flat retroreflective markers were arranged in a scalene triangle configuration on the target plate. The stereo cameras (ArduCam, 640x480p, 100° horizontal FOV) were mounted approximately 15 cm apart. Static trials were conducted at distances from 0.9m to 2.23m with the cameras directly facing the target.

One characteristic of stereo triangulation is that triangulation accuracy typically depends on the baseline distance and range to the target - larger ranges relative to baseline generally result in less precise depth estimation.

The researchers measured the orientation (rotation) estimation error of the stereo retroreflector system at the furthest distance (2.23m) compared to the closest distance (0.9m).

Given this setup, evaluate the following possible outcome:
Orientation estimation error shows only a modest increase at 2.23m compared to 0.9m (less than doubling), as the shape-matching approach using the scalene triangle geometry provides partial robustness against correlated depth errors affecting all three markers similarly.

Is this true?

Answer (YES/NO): NO